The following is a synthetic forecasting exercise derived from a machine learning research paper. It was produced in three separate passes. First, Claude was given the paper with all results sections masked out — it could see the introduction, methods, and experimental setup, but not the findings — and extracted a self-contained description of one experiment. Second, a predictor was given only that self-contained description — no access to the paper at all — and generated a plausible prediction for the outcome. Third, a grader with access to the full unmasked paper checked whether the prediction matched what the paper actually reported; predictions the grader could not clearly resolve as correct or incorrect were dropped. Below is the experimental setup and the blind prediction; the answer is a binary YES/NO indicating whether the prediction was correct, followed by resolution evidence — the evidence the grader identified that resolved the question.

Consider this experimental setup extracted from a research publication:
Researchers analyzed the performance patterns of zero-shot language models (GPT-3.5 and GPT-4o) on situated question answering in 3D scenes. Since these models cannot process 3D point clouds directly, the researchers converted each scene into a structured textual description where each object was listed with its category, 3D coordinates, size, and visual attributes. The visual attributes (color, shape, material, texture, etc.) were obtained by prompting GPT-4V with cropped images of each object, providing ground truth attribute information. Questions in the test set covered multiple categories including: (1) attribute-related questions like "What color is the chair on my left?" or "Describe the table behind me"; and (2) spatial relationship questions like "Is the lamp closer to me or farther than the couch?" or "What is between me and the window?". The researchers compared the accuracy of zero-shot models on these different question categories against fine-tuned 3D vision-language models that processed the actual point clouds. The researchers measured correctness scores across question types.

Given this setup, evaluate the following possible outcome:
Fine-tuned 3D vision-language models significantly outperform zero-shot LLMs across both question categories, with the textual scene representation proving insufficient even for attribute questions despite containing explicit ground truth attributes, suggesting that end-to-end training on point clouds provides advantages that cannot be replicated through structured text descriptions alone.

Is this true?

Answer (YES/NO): NO